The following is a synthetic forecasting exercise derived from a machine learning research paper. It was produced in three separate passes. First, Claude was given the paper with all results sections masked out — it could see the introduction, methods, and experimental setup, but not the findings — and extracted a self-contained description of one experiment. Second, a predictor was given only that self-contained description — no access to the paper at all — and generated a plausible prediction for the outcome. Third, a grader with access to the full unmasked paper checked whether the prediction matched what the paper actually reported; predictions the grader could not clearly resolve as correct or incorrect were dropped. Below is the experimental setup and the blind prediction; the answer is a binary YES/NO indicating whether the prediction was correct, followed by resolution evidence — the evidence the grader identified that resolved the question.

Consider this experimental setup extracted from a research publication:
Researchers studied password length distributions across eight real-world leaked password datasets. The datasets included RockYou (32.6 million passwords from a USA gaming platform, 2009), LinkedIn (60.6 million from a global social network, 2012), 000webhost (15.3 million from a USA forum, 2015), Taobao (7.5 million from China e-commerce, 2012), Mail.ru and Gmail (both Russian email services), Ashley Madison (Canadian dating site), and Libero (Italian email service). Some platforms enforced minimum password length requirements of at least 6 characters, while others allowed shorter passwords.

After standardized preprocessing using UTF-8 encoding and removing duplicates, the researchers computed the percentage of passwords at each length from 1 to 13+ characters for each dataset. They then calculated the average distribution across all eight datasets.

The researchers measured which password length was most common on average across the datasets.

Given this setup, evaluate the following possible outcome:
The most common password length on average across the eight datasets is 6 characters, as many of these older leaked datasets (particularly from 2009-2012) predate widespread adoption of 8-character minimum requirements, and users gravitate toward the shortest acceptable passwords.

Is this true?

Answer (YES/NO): NO